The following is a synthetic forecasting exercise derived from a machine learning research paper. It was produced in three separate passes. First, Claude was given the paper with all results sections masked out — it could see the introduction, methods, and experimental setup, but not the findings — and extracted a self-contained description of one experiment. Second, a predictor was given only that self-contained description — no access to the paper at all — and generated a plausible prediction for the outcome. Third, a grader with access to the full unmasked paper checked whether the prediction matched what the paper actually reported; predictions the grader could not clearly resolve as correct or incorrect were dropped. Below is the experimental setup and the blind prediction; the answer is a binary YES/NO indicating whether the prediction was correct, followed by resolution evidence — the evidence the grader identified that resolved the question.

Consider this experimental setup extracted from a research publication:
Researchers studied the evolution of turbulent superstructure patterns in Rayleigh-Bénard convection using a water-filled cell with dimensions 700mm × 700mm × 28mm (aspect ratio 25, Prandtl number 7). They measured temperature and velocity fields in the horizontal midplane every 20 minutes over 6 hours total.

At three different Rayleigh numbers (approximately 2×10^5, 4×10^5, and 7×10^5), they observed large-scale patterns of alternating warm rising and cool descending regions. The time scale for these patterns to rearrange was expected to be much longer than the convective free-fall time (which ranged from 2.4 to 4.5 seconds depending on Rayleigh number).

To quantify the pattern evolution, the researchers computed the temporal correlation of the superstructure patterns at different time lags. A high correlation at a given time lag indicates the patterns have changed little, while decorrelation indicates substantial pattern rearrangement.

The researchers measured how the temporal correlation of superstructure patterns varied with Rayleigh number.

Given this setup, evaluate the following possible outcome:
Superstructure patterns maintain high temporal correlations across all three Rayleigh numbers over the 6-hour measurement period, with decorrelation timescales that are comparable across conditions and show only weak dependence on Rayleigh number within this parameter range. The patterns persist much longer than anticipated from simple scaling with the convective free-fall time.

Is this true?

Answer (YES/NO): NO